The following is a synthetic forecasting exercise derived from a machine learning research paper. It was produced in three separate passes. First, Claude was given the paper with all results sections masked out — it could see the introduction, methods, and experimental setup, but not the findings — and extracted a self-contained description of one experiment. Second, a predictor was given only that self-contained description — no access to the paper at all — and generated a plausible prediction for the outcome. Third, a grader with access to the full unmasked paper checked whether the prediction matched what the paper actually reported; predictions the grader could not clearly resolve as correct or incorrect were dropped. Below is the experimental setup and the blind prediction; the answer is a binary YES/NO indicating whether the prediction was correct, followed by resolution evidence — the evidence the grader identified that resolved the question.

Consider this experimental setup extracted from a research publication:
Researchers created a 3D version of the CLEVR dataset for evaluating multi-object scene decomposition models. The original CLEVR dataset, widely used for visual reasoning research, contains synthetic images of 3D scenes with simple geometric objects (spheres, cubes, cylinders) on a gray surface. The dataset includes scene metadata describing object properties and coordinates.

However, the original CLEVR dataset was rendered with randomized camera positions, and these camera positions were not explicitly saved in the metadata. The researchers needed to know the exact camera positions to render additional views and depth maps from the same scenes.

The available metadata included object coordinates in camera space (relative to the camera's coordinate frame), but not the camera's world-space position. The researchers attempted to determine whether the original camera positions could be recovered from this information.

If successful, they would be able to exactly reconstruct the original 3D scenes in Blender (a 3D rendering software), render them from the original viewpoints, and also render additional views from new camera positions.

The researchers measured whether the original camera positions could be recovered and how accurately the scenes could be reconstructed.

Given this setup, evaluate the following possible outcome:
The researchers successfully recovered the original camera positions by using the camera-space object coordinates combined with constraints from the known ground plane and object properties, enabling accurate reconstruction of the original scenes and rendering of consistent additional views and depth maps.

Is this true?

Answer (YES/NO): NO